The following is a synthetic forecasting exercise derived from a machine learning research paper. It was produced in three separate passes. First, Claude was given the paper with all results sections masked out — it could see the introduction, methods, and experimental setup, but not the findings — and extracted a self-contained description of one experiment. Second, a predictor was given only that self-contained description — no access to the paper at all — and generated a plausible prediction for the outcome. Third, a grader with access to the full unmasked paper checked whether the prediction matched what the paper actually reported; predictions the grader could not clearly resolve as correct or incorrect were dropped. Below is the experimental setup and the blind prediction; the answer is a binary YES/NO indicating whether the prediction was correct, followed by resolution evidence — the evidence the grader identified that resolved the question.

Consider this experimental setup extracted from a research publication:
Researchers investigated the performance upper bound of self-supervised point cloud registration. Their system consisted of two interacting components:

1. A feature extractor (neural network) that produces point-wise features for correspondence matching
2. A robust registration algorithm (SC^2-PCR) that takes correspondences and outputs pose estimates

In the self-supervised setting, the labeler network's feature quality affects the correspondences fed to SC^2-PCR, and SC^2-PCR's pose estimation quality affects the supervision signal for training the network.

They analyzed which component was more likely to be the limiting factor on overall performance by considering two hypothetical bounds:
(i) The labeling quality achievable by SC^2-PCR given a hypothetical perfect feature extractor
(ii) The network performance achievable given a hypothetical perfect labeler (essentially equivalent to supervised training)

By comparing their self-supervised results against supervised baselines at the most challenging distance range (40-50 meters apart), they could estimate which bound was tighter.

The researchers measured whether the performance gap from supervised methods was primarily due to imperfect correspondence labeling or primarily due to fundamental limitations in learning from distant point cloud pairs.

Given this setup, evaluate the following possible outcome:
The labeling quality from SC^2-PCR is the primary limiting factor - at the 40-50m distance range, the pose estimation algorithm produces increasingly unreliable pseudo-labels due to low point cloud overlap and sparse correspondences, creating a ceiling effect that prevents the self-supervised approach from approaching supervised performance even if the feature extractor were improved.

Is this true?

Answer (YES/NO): NO